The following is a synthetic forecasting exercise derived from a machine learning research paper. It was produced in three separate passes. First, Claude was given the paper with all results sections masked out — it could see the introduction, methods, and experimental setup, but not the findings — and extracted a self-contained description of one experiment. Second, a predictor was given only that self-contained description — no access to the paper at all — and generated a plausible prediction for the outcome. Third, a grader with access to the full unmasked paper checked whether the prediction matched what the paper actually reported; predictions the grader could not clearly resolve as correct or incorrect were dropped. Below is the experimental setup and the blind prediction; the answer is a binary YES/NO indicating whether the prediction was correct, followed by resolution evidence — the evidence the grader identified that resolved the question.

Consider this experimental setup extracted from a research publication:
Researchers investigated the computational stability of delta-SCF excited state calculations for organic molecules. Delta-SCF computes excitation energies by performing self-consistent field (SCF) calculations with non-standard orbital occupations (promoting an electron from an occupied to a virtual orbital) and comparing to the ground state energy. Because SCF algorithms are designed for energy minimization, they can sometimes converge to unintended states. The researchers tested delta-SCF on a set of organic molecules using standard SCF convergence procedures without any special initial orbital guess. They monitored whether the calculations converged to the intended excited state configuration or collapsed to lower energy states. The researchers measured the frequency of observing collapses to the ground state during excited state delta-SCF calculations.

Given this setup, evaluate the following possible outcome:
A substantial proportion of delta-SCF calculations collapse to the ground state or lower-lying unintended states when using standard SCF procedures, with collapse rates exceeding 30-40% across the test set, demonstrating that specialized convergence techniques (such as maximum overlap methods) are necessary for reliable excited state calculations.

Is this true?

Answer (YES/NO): NO